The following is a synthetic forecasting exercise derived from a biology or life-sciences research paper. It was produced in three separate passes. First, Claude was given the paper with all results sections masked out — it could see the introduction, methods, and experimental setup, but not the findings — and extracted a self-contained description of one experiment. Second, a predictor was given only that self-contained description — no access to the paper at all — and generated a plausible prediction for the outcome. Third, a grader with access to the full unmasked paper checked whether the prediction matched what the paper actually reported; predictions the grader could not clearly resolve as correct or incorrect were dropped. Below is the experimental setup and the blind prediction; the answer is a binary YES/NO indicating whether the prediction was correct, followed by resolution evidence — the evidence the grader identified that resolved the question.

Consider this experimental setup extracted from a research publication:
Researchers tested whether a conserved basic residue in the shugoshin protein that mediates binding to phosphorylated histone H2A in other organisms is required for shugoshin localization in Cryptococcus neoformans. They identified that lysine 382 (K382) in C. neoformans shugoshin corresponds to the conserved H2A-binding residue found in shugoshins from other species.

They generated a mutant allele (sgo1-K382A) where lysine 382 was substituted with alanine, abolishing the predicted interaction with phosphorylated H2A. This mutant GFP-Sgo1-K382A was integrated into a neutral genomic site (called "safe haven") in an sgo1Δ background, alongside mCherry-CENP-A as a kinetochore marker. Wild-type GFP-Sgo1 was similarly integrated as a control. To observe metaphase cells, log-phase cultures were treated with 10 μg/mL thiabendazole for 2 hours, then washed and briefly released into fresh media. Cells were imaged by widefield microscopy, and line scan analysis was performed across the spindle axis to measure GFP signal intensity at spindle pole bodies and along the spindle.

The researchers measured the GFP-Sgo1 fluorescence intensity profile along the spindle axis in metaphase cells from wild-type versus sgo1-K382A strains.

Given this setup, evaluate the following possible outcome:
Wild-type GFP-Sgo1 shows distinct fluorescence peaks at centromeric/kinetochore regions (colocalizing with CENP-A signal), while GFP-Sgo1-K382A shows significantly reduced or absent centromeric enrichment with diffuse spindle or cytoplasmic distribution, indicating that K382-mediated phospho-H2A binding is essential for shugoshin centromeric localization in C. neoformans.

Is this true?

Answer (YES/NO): NO